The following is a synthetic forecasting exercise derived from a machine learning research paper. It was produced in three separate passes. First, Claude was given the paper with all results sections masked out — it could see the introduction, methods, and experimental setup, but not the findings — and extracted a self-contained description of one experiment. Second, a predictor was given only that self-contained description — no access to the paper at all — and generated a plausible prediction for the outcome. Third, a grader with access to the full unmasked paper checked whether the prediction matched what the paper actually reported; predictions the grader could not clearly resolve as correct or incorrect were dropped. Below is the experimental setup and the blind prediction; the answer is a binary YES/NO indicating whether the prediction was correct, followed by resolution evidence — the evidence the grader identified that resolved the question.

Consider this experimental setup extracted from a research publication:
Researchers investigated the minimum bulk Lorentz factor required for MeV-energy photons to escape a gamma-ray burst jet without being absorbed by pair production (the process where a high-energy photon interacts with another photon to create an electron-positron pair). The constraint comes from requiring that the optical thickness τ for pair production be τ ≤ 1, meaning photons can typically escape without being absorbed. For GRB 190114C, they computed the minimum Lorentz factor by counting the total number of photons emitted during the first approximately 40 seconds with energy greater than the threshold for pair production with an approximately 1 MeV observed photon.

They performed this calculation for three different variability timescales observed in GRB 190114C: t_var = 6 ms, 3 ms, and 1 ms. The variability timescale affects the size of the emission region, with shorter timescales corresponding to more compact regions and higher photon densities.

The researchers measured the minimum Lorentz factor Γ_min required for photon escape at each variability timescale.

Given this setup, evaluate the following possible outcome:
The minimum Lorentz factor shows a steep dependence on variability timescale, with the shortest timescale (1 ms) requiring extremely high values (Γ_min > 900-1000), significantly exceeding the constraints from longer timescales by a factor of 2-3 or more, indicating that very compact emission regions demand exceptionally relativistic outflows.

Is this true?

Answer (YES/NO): NO